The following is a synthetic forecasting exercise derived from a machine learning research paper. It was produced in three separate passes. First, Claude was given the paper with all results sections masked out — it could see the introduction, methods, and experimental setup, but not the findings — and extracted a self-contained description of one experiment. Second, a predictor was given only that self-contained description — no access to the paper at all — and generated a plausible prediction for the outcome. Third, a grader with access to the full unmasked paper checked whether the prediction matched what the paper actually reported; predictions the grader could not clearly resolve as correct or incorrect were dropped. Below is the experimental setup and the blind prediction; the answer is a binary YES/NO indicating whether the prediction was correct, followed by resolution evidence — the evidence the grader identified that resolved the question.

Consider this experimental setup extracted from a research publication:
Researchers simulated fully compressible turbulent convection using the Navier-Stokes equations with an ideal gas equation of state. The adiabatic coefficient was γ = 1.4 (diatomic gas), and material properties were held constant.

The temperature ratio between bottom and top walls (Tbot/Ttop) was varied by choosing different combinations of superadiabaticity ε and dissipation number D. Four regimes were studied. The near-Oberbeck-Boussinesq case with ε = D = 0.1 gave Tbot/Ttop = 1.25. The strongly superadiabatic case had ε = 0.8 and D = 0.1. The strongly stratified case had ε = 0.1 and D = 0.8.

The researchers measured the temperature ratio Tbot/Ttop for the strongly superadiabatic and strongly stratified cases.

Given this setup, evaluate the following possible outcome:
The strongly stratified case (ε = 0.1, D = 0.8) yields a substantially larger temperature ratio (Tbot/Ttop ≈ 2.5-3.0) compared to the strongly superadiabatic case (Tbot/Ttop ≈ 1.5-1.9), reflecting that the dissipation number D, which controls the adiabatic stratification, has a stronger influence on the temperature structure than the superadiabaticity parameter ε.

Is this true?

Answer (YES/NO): NO